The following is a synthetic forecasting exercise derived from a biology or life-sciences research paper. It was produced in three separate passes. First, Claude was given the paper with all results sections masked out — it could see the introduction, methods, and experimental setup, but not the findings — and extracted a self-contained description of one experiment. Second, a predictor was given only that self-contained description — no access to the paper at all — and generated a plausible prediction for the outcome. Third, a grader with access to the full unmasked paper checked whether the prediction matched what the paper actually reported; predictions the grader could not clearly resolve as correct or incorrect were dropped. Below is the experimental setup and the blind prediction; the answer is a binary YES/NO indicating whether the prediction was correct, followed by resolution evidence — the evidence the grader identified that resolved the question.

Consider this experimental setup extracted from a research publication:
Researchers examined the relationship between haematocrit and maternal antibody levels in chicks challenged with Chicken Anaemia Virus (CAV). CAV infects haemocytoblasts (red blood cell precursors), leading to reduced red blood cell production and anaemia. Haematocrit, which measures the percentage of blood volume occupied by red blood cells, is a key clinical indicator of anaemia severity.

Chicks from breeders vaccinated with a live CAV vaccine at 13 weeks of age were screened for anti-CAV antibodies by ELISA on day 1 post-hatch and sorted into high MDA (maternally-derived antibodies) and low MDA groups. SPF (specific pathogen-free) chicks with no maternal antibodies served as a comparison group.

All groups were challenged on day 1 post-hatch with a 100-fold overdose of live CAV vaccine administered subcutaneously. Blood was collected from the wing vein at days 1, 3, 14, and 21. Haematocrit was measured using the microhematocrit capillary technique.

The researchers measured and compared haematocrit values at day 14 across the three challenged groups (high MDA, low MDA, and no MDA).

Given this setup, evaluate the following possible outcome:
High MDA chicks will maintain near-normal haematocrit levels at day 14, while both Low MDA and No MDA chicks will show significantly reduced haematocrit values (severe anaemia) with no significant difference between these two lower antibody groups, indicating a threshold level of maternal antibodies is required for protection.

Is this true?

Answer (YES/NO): NO